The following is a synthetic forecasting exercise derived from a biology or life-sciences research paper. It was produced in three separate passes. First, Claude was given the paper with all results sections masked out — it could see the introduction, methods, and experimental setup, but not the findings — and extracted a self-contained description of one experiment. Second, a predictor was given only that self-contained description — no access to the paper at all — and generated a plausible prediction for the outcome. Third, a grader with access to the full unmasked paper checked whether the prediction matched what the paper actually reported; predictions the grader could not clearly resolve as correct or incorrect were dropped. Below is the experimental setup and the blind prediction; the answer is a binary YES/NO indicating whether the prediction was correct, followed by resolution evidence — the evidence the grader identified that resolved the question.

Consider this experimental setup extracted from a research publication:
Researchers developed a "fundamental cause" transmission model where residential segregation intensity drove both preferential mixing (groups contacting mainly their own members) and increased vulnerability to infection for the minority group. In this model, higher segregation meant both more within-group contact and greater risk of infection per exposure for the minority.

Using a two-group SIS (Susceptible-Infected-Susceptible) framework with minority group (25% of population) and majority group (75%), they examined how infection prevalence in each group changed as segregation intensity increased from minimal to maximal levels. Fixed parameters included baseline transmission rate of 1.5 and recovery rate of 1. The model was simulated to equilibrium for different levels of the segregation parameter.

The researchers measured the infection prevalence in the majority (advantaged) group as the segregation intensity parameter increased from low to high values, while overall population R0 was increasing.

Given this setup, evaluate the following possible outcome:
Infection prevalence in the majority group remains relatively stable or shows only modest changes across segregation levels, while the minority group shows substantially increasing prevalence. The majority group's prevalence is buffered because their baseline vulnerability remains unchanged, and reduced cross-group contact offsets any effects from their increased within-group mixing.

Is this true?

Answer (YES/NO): NO